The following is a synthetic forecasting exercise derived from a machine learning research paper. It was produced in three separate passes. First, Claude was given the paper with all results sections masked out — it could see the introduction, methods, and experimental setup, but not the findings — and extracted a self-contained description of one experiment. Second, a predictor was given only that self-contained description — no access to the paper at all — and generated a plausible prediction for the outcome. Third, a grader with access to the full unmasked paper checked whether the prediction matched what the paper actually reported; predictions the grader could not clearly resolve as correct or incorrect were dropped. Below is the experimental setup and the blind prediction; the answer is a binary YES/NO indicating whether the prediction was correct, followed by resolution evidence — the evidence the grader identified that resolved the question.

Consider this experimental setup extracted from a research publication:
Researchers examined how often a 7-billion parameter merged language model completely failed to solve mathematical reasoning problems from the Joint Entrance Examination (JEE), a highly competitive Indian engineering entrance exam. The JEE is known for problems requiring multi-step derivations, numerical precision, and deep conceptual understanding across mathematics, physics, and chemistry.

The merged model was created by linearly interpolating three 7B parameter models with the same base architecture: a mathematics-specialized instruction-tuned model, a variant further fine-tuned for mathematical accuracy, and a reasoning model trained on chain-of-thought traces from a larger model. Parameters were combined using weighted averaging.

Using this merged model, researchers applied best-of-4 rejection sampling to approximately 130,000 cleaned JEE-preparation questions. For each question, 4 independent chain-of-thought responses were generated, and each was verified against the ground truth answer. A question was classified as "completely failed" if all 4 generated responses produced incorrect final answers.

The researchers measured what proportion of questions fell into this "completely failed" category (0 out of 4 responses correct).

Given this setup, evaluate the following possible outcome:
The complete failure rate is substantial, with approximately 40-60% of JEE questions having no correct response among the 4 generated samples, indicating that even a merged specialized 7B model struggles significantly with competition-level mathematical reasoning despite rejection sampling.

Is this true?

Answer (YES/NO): NO